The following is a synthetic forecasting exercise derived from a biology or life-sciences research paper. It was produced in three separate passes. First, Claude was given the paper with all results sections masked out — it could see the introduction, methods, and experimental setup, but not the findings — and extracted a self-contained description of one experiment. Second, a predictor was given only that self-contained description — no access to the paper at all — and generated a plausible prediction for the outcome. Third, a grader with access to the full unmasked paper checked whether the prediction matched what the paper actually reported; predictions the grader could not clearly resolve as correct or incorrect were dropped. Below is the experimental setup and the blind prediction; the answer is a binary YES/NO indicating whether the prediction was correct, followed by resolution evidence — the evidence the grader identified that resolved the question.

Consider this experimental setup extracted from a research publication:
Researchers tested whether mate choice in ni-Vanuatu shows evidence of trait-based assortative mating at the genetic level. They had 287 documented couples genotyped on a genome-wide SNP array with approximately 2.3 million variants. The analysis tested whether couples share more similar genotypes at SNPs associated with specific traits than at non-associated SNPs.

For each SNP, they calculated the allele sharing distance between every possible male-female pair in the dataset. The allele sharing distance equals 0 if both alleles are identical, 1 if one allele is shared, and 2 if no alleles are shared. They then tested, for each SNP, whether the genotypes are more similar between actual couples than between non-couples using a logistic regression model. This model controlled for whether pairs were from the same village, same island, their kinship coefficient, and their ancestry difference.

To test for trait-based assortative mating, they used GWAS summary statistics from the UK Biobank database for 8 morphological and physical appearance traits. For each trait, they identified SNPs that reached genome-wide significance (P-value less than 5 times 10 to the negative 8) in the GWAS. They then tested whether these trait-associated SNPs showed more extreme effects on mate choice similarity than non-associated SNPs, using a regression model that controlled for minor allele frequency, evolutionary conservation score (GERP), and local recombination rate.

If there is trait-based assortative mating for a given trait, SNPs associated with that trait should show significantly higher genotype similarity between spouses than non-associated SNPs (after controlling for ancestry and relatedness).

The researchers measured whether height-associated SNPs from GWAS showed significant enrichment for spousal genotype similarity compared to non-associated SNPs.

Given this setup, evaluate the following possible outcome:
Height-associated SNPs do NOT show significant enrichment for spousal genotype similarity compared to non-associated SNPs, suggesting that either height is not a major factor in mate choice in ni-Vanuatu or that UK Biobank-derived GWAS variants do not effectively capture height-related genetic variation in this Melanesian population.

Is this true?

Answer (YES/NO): YES